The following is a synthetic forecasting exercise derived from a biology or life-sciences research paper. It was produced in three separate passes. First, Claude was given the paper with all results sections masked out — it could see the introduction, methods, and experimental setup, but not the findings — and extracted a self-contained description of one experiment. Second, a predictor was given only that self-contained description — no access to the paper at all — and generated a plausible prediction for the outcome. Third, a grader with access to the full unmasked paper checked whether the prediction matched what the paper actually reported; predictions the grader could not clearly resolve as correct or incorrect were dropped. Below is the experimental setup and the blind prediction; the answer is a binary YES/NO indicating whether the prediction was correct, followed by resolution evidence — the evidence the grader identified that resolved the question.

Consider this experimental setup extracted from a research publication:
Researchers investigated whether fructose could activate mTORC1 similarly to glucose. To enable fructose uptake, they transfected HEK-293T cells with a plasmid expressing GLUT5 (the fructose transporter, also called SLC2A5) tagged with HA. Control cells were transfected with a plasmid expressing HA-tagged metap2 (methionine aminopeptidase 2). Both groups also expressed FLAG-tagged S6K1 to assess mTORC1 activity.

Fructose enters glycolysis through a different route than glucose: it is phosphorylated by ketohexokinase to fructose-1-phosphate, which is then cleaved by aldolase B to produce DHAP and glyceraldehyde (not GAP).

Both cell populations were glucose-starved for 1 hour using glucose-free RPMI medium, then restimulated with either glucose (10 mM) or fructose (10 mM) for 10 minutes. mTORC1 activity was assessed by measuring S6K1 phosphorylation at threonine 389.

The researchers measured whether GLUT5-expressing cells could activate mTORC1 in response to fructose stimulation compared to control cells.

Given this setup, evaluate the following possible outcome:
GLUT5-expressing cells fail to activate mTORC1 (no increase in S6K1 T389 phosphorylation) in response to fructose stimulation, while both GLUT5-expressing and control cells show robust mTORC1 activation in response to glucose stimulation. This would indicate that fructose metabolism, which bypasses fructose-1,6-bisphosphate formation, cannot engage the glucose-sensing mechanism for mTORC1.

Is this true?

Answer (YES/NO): NO